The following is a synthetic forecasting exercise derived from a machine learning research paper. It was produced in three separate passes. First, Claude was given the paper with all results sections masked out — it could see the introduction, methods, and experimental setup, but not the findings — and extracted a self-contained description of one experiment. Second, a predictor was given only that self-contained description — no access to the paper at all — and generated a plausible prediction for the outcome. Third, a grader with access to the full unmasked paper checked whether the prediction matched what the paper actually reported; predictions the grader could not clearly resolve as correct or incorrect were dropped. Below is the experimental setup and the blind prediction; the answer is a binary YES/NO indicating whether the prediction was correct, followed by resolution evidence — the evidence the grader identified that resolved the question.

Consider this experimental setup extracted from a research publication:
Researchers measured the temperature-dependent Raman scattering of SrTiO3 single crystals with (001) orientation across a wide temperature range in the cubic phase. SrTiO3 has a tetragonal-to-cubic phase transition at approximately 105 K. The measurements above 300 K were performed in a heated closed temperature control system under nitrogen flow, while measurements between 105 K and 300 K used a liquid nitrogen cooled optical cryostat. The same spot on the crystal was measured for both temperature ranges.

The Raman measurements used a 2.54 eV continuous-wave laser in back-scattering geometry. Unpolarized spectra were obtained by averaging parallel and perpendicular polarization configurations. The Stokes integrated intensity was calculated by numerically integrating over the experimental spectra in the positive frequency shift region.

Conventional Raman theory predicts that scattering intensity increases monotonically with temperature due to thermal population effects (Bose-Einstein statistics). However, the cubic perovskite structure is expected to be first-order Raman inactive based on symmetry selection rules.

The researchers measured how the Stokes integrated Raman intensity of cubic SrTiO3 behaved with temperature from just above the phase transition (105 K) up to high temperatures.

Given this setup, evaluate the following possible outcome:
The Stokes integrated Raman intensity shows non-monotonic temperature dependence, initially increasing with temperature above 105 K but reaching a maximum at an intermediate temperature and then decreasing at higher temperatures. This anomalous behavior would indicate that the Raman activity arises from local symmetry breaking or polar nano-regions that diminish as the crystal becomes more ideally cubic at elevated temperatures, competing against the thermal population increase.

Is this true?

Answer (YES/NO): YES